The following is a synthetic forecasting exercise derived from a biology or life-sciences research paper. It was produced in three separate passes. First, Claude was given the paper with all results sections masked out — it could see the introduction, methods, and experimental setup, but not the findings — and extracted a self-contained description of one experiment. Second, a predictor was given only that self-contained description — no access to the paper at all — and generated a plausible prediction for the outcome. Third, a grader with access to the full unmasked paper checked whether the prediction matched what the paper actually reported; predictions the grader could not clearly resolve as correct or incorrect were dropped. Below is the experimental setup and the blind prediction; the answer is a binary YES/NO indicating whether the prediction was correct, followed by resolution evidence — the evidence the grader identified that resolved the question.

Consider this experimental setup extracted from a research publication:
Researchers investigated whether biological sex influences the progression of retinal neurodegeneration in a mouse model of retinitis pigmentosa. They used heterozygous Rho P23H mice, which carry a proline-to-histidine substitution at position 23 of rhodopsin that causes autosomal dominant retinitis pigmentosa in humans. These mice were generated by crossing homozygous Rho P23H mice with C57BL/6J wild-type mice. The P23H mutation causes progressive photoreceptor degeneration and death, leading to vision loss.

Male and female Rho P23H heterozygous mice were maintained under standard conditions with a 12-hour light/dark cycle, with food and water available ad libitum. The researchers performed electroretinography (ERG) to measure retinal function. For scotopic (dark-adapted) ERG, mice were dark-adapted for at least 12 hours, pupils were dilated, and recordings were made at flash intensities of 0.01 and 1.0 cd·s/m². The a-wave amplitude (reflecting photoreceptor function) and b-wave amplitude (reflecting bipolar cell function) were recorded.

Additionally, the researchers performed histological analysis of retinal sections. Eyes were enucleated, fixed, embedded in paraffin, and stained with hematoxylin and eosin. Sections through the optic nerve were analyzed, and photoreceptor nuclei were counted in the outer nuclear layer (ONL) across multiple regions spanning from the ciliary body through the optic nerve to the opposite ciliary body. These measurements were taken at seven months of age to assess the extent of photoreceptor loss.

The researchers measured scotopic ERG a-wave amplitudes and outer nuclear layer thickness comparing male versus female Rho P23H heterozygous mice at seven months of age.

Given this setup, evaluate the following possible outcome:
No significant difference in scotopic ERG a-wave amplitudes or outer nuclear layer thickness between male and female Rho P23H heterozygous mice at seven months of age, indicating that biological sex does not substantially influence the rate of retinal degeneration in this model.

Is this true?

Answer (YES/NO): NO